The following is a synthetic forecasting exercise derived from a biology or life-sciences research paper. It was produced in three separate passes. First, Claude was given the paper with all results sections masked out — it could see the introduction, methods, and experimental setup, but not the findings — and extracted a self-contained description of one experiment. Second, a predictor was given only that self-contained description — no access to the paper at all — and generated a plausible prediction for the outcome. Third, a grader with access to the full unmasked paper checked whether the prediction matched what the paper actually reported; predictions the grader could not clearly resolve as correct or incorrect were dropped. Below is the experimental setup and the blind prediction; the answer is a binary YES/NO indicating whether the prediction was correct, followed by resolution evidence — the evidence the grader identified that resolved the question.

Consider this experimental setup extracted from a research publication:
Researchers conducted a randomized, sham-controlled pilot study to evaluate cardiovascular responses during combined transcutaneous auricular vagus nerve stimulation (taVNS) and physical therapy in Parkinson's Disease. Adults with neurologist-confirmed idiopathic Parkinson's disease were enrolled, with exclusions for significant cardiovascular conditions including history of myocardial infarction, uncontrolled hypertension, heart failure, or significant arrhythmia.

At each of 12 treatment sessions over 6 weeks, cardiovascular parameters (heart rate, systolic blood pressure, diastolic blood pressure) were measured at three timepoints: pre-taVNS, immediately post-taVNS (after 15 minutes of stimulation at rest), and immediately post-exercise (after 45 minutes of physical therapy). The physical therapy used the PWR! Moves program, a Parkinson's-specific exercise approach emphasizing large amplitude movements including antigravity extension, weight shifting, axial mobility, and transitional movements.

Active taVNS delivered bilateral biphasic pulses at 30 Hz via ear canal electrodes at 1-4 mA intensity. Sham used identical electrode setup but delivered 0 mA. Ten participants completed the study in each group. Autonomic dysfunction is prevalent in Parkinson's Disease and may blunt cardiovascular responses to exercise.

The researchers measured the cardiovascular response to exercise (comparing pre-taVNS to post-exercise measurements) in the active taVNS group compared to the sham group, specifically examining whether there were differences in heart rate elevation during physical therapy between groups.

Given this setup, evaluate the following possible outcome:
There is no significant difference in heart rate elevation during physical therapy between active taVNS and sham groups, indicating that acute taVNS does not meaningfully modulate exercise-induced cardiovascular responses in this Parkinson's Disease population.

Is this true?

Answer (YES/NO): NO